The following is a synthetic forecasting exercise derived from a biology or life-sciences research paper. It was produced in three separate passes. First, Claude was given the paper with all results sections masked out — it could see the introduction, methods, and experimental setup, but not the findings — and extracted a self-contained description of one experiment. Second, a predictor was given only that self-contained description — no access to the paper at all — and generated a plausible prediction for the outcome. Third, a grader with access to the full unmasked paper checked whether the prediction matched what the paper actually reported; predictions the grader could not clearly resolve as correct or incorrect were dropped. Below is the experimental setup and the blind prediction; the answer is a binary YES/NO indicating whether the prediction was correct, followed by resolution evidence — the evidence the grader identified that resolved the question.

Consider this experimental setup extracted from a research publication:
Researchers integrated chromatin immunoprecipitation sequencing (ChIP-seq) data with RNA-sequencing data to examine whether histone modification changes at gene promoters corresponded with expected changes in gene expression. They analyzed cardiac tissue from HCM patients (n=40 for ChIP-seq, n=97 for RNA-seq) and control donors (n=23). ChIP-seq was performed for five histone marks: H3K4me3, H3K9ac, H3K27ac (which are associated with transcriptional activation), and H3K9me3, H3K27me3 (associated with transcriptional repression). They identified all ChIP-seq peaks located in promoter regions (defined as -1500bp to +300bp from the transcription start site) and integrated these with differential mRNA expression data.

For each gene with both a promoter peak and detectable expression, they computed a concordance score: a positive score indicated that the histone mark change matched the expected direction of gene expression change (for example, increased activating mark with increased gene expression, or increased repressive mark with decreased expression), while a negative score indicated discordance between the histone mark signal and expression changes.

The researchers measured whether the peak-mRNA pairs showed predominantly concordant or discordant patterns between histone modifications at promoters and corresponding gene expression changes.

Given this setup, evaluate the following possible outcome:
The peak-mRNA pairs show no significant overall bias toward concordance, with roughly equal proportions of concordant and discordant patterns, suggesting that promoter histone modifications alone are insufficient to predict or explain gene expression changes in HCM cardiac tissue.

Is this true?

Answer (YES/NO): NO